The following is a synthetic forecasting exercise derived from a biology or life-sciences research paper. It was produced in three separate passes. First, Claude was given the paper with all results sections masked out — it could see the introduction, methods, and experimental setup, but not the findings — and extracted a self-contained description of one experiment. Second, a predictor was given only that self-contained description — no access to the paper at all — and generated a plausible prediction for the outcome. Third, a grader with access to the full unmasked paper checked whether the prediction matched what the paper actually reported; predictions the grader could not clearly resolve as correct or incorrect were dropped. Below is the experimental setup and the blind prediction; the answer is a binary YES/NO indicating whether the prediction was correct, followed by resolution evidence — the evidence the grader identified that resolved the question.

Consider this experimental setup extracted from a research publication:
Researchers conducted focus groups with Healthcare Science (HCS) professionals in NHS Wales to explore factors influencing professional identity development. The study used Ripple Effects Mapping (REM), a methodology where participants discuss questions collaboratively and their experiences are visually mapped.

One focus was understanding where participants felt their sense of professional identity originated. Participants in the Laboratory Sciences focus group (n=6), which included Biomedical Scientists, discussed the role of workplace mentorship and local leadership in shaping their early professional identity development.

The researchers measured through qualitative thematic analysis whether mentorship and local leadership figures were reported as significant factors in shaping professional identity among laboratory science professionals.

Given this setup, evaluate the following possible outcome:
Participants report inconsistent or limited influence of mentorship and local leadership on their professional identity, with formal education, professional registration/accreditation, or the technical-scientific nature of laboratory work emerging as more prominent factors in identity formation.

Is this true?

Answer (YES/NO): NO